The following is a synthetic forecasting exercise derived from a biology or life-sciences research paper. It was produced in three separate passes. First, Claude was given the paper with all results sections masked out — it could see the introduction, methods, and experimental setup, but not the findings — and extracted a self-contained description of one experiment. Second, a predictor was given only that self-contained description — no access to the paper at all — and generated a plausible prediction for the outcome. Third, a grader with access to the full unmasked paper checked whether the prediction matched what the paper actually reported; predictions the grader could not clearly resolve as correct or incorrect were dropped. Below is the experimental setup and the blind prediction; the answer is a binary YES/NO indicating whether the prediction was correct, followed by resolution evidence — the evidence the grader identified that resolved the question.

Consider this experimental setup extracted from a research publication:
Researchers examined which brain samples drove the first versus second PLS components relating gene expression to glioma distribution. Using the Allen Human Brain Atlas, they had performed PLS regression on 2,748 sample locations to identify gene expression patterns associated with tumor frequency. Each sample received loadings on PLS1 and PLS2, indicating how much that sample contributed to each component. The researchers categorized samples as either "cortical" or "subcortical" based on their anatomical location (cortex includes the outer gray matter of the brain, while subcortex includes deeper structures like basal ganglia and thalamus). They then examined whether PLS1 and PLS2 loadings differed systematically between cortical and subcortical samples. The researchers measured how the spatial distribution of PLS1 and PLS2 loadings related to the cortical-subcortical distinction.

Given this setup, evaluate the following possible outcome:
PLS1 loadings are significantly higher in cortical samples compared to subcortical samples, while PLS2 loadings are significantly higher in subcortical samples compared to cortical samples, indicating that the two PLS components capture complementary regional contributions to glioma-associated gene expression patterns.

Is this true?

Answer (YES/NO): NO